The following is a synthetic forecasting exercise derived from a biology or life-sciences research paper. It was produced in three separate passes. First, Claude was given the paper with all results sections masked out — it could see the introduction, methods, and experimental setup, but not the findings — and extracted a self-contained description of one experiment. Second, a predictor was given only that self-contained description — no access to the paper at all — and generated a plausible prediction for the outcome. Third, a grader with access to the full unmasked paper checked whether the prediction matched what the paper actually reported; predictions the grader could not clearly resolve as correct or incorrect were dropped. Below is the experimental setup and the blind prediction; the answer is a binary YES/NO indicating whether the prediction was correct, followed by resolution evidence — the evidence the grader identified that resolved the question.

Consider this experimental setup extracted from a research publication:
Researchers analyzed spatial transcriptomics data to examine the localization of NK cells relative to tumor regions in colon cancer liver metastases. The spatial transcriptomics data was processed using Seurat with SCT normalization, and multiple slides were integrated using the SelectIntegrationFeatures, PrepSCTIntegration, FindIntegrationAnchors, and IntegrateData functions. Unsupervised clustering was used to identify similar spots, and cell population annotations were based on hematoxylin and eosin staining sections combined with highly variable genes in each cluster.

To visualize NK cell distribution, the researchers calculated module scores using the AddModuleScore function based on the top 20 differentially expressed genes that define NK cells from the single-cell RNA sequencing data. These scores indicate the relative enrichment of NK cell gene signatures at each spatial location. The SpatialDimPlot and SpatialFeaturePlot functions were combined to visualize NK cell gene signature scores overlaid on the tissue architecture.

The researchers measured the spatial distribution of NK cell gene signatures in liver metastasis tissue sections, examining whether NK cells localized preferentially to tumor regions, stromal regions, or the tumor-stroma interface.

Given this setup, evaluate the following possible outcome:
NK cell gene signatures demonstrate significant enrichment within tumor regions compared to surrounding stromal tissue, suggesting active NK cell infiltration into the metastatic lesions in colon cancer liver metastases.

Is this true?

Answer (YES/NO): NO